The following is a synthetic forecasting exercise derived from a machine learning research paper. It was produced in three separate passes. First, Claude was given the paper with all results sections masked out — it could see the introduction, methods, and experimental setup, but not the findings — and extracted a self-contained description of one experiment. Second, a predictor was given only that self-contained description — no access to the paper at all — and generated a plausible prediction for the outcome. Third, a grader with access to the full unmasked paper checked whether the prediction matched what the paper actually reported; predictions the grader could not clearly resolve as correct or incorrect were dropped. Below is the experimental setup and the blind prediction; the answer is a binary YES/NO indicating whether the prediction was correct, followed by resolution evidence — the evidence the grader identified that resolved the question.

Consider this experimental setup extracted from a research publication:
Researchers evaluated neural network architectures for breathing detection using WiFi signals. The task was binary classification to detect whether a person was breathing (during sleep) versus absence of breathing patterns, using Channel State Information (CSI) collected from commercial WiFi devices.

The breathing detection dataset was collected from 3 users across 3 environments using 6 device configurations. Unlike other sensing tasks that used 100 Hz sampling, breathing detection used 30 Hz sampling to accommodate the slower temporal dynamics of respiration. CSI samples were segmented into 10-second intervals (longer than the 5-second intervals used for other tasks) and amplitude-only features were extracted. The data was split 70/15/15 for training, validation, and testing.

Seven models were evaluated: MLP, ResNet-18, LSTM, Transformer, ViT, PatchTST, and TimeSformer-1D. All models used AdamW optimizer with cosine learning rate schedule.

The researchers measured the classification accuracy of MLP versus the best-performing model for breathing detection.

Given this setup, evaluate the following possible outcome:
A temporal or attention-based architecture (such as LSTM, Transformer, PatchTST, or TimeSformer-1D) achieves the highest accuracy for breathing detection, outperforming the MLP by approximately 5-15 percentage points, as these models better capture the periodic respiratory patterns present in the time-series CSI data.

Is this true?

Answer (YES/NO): NO